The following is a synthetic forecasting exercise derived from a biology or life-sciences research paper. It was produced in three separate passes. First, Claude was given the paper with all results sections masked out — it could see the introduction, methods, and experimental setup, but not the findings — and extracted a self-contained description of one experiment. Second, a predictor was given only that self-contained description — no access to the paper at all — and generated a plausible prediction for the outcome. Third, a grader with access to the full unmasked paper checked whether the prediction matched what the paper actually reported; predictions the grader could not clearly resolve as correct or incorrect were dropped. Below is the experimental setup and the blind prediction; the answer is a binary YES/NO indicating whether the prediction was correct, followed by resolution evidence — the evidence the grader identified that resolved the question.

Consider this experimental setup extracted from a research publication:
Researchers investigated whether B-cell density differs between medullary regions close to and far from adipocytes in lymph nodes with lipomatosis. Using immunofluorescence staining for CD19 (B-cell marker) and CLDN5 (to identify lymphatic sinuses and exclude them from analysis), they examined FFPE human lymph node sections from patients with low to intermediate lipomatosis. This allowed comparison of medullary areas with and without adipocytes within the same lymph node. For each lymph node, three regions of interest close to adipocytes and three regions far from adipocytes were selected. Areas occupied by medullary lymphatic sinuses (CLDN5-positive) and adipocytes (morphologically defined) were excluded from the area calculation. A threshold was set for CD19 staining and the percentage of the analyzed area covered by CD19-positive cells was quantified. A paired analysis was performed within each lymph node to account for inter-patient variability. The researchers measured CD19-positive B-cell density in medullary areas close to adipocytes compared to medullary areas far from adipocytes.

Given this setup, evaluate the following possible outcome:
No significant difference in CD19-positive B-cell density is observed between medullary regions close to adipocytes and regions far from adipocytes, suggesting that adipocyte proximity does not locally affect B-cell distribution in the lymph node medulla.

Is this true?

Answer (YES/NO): YES